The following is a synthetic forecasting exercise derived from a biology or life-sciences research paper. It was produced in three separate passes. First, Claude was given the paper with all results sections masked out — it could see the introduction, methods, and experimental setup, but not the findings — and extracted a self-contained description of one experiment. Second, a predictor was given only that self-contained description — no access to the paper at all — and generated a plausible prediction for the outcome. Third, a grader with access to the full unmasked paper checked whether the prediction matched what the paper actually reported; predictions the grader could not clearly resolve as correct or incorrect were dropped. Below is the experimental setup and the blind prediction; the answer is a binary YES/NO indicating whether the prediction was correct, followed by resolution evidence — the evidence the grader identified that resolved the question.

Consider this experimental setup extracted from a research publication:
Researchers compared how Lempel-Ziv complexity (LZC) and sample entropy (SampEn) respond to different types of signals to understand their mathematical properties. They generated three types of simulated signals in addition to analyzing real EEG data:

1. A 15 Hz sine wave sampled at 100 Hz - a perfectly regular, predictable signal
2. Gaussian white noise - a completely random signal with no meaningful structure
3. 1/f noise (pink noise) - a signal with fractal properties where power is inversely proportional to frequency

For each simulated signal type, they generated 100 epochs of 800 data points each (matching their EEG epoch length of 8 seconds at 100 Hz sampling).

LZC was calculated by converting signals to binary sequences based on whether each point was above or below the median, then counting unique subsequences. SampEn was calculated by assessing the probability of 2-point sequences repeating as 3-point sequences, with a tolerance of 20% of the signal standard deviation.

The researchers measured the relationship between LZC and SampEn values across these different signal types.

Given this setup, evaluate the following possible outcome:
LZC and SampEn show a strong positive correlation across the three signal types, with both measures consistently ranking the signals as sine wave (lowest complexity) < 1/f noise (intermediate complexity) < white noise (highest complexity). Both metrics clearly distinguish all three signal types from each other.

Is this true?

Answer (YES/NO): NO